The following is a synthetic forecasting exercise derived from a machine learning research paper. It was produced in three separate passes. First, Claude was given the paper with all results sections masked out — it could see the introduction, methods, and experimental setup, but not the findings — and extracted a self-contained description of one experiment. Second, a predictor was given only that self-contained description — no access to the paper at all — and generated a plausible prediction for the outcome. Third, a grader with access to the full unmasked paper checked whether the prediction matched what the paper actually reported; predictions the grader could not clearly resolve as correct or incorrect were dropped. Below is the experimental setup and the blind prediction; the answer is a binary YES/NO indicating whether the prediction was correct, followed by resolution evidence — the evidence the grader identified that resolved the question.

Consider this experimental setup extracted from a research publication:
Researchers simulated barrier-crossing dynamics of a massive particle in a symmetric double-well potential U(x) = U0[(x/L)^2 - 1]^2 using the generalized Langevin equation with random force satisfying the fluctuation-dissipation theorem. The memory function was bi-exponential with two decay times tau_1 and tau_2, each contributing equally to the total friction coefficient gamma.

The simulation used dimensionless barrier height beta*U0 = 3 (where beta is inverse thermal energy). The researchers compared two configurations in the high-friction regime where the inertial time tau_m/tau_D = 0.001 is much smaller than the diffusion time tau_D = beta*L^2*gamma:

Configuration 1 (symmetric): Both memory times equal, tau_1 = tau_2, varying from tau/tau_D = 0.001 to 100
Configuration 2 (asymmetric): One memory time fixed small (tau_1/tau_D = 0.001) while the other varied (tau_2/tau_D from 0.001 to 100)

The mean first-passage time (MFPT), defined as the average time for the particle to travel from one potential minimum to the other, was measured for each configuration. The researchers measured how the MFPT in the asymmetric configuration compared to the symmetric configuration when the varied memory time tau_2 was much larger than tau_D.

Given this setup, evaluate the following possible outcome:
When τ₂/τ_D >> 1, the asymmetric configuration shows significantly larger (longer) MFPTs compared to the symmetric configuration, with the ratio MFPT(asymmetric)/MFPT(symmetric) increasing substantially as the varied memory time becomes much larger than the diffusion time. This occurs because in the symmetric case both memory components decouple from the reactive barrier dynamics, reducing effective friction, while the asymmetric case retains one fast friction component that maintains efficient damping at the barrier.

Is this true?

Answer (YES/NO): NO